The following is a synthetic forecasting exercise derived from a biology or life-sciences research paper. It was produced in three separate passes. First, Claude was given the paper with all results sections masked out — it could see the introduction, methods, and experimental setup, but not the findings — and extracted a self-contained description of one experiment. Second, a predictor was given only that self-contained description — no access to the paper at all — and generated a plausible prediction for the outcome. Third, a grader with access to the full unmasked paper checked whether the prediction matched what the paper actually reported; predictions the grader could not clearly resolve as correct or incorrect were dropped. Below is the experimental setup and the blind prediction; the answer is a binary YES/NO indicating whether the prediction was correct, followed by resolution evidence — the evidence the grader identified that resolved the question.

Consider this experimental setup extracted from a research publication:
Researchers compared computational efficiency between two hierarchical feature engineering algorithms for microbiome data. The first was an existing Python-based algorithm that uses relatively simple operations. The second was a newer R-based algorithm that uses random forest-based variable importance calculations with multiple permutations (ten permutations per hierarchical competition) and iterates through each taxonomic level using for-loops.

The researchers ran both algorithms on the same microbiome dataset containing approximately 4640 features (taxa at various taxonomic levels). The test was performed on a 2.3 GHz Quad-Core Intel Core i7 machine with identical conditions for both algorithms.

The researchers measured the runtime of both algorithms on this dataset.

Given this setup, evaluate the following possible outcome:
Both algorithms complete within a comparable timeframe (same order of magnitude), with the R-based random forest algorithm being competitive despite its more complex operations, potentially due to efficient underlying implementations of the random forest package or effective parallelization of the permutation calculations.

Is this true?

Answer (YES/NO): NO